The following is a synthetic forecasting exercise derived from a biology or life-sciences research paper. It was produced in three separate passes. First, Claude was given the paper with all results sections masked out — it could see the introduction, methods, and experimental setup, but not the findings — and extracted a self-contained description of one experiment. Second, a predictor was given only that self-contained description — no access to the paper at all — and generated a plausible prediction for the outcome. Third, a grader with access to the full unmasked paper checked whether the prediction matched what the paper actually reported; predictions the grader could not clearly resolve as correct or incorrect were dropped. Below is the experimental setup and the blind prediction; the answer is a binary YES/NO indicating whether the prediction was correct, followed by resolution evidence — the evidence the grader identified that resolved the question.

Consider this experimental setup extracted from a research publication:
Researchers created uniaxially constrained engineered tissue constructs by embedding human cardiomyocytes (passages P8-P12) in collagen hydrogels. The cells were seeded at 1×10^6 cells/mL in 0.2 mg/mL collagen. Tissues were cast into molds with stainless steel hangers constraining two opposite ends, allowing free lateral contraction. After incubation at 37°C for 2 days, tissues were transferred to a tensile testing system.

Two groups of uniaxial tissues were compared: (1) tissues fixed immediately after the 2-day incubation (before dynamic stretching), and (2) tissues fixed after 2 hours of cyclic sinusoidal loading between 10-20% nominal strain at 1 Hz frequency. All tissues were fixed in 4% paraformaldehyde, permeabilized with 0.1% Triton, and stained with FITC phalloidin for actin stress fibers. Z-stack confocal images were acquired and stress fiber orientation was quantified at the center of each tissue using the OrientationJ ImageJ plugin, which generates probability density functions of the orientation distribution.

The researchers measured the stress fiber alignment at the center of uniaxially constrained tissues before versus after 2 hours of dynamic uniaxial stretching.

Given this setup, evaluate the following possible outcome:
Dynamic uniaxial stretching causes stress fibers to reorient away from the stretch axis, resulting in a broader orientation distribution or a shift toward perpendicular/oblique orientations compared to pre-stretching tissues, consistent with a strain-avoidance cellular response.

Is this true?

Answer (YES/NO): NO